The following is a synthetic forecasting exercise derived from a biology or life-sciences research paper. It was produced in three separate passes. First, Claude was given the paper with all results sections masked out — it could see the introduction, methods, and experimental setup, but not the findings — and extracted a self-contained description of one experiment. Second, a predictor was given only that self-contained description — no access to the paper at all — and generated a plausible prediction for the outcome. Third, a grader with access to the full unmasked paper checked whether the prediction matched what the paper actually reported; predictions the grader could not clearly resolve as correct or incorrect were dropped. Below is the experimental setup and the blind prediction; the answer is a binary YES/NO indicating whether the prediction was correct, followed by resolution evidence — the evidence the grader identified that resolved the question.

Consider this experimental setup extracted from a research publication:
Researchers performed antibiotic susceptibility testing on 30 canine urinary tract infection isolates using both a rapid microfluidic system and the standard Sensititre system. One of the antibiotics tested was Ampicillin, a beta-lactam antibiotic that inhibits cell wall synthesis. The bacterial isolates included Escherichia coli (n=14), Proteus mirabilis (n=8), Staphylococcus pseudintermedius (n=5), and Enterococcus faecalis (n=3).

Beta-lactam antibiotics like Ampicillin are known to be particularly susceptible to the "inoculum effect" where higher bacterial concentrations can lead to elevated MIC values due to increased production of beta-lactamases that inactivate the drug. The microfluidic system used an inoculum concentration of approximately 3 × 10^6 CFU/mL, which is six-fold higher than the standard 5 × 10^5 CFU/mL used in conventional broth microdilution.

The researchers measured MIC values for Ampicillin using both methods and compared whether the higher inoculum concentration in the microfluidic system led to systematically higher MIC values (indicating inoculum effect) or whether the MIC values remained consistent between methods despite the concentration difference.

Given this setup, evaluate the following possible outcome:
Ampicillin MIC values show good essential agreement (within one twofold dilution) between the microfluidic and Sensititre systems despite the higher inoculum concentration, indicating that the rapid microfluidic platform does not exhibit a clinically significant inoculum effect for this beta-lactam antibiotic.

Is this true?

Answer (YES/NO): YES